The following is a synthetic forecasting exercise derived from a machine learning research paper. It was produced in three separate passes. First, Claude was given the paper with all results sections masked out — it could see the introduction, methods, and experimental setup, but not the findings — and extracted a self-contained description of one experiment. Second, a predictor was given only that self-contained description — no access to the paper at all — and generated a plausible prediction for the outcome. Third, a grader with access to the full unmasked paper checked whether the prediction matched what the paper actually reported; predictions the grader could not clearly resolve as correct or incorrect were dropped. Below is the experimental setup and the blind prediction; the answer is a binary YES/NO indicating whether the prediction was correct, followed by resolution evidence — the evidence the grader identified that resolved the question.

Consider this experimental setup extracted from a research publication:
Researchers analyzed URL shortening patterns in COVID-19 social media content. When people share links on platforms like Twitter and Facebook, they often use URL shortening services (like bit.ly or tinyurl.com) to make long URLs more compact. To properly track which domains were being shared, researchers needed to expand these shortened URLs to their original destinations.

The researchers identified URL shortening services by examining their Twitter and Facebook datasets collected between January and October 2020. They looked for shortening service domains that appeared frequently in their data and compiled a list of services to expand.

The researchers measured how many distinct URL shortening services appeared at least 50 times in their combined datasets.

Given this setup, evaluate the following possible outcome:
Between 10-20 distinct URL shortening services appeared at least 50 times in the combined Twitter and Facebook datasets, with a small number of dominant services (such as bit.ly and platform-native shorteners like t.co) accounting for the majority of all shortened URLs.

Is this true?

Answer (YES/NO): NO